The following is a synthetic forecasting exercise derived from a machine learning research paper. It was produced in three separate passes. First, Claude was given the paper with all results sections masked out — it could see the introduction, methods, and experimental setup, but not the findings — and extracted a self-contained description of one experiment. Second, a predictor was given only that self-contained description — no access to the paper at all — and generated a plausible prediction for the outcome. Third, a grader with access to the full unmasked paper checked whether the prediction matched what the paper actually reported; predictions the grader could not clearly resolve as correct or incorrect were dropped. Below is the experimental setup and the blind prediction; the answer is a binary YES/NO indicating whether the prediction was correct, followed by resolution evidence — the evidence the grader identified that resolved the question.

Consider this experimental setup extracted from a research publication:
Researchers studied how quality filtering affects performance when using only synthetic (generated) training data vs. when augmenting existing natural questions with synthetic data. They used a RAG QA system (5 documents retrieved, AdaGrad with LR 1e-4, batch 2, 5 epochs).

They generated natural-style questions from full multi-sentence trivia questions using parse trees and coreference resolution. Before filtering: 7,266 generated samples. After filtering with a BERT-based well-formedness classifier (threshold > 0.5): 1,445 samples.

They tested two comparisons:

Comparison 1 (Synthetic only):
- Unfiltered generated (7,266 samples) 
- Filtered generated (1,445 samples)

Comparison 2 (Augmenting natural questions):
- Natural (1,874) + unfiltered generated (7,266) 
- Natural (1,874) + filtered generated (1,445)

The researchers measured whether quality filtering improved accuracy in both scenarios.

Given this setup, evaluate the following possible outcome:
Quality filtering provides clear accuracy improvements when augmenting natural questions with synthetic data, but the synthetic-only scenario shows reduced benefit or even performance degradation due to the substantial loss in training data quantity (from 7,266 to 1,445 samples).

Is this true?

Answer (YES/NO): YES